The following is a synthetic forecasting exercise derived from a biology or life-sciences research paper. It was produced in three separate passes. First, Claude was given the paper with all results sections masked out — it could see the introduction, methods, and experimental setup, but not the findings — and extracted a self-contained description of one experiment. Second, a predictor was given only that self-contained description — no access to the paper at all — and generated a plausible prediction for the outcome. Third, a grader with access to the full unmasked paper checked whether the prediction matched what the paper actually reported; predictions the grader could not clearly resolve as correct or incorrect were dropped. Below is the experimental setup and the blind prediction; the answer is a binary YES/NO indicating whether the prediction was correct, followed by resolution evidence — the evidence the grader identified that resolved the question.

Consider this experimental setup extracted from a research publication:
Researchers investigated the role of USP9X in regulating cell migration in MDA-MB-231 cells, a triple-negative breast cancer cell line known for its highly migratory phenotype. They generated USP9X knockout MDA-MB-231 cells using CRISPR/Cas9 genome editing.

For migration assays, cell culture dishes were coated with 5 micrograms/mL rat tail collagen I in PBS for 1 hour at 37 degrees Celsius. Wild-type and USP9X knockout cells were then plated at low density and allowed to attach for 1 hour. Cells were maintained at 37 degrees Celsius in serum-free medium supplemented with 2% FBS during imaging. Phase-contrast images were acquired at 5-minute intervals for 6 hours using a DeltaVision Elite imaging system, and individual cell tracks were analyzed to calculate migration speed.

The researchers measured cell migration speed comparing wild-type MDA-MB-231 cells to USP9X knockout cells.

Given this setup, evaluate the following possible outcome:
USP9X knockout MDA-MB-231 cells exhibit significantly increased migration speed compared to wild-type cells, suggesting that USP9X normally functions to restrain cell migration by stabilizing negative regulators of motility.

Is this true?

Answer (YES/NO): YES